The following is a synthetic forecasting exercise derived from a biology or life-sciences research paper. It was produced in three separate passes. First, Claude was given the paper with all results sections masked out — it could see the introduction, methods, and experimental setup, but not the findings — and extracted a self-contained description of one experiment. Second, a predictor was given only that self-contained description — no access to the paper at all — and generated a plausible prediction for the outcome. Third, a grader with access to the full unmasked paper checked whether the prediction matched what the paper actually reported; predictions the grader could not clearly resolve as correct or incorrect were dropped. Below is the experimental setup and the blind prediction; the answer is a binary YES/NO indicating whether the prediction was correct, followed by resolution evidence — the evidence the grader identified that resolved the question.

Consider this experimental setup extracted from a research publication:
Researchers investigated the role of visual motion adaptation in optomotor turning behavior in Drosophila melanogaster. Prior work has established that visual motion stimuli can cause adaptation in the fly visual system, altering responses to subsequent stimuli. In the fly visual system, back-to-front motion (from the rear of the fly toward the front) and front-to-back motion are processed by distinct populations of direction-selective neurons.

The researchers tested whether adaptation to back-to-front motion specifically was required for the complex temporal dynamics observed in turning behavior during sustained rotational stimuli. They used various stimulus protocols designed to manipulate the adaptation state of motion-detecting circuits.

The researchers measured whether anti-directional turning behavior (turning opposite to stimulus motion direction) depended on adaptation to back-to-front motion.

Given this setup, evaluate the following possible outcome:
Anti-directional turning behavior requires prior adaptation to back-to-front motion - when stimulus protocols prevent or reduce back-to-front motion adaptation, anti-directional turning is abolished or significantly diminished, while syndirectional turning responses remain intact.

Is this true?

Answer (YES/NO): YES